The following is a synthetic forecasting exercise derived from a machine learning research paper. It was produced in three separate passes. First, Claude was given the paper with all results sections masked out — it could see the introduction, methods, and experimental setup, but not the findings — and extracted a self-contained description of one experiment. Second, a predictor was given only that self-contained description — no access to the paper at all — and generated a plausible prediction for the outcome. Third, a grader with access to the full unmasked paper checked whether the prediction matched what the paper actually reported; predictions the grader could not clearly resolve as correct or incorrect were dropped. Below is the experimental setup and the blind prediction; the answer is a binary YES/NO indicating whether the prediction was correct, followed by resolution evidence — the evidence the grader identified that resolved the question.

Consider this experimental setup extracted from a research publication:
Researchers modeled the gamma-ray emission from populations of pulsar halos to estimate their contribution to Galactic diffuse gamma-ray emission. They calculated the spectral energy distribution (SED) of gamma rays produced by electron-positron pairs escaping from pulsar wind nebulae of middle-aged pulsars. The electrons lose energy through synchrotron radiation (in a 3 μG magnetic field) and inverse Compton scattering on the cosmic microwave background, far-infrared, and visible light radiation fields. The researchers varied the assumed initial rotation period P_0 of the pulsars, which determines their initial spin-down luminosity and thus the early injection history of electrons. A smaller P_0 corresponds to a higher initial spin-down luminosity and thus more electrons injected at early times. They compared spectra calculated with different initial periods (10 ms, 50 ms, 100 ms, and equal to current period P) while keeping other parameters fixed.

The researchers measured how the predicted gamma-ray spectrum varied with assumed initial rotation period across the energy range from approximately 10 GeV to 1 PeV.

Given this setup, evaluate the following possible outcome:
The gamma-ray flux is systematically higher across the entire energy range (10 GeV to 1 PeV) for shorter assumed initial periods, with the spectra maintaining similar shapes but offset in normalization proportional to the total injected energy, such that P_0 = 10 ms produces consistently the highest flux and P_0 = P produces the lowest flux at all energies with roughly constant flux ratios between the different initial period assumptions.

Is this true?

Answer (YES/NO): NO